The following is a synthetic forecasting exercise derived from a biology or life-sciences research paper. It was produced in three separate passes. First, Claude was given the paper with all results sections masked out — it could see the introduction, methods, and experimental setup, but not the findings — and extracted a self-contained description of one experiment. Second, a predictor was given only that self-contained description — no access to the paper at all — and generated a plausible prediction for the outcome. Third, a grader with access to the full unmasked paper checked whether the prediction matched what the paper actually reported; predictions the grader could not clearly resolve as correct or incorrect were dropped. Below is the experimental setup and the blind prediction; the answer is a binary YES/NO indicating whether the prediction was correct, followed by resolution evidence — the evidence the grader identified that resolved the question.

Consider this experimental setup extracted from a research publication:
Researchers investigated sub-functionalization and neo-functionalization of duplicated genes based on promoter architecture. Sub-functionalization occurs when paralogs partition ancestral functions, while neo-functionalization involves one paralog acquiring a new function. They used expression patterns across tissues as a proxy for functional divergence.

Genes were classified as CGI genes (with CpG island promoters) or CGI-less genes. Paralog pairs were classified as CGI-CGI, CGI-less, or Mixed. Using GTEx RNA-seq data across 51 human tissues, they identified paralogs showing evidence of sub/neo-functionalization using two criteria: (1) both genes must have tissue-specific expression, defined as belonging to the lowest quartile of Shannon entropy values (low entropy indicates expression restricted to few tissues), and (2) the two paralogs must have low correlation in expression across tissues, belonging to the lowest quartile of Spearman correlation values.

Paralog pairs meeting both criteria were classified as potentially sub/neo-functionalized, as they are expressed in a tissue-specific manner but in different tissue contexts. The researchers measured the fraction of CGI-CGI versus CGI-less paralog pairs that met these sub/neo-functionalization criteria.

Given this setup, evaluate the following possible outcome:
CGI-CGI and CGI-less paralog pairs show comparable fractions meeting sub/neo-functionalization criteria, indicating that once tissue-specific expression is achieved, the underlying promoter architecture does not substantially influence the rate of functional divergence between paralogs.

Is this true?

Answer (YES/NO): NO